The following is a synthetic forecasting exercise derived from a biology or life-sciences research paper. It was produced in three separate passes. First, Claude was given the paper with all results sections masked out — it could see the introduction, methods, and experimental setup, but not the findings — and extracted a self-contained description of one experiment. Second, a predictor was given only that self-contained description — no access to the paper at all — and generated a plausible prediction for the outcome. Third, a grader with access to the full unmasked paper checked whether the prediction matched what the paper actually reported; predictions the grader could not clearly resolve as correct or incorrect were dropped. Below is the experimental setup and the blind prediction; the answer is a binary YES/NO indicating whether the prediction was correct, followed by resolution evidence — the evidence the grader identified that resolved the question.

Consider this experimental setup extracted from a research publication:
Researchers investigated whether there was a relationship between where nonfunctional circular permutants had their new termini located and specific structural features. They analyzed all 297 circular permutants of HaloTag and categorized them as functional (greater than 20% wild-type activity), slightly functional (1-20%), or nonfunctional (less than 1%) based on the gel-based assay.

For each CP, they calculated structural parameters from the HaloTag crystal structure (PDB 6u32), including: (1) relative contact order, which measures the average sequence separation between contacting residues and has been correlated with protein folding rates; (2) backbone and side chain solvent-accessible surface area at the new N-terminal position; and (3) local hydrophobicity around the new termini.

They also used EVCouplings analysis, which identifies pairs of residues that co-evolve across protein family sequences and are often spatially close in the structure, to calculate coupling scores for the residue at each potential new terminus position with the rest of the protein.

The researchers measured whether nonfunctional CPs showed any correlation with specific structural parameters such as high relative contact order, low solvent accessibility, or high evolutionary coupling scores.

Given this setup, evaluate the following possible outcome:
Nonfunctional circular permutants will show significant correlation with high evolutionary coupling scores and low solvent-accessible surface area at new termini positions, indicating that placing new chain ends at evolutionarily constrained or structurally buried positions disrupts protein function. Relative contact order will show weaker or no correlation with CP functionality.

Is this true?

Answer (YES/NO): YES